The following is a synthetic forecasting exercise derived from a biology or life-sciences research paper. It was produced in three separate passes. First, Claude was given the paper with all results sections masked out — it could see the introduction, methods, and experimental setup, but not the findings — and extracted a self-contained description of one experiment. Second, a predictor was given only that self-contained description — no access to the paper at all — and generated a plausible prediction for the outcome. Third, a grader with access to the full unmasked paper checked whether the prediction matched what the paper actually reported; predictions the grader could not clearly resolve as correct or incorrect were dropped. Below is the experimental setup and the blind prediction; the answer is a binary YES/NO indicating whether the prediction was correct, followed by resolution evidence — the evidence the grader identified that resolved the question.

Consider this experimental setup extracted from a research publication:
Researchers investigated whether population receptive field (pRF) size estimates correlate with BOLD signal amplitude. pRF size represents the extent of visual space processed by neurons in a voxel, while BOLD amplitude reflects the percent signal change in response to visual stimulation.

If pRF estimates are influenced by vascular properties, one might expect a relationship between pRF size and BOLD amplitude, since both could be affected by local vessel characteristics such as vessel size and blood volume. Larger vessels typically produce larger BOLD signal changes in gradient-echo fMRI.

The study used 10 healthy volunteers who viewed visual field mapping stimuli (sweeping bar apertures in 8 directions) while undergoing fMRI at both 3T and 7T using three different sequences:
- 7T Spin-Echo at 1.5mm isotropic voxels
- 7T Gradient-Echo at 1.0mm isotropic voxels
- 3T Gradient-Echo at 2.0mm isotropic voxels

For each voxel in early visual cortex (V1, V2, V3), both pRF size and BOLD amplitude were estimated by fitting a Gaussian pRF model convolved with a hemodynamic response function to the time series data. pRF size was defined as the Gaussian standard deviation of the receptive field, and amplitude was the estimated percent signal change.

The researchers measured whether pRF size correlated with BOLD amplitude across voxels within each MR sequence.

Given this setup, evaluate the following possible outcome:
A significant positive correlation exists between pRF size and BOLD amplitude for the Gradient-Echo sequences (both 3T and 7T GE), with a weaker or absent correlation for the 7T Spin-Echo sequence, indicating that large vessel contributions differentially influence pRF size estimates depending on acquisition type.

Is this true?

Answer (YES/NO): NO